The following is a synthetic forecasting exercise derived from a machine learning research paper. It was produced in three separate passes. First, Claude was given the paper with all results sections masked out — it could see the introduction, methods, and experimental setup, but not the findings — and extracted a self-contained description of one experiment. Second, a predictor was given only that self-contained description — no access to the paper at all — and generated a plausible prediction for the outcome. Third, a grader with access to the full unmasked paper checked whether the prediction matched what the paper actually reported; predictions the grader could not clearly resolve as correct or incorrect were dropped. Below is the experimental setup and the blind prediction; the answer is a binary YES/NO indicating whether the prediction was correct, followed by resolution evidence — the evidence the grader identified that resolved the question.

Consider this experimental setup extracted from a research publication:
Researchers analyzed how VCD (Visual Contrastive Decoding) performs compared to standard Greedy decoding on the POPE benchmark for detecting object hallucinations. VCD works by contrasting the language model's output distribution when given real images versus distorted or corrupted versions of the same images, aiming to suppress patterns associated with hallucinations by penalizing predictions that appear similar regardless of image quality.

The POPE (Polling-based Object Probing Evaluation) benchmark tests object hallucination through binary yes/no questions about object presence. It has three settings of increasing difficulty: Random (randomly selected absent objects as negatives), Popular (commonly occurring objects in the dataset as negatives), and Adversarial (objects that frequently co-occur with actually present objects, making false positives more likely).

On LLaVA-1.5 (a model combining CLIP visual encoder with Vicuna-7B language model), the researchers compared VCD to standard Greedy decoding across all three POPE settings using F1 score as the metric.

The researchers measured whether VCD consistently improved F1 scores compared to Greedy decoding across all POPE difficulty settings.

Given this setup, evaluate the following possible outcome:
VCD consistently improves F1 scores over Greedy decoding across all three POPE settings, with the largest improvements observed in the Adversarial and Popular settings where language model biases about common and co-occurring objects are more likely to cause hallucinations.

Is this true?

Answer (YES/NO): NO